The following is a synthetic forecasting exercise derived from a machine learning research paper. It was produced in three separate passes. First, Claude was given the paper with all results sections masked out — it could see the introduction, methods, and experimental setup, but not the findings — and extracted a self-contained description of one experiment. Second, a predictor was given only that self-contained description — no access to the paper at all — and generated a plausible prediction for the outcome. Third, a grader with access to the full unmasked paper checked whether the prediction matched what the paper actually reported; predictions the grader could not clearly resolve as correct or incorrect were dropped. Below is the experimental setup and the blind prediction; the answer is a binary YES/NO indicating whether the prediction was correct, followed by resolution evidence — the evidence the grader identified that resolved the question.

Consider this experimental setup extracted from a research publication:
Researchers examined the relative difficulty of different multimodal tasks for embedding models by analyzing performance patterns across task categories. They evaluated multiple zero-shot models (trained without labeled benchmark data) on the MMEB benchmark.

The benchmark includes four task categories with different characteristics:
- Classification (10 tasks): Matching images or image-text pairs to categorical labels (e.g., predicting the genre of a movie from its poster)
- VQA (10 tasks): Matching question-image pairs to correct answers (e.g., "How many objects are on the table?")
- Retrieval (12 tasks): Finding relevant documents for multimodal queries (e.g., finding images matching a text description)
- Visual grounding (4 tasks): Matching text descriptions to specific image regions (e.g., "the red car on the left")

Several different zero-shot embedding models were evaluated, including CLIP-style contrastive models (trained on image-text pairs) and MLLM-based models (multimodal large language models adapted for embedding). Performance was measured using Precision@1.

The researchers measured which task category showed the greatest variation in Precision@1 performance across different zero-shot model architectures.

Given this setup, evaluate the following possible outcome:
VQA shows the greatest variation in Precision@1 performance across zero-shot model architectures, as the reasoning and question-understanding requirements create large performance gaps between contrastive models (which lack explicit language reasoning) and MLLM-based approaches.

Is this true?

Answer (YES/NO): NO